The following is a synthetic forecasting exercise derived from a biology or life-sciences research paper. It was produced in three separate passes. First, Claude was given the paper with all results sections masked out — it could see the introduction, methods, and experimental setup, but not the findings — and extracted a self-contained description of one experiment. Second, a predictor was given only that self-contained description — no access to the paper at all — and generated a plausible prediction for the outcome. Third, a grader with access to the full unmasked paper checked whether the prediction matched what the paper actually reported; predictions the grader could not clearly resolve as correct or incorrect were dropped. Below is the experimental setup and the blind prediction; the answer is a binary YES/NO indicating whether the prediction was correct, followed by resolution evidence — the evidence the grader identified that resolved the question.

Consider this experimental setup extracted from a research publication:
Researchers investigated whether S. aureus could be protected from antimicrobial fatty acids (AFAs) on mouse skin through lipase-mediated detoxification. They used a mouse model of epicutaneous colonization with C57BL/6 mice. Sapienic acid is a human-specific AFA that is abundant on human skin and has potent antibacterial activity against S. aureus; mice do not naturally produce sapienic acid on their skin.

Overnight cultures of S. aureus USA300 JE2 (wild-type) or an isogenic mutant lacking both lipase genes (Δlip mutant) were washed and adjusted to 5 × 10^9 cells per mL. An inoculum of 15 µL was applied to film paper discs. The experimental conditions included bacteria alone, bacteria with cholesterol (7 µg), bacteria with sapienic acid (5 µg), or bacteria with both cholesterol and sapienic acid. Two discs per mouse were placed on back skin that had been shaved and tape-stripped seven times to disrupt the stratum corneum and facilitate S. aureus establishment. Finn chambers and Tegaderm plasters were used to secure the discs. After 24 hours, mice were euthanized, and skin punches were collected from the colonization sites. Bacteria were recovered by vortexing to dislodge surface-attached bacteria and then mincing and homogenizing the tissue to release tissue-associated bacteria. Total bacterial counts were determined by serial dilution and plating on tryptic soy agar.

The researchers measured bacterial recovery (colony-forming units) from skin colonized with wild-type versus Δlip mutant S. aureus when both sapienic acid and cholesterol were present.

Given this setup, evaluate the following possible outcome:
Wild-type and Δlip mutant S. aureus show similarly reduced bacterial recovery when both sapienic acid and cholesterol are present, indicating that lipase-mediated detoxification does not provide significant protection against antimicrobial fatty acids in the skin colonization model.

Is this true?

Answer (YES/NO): NO